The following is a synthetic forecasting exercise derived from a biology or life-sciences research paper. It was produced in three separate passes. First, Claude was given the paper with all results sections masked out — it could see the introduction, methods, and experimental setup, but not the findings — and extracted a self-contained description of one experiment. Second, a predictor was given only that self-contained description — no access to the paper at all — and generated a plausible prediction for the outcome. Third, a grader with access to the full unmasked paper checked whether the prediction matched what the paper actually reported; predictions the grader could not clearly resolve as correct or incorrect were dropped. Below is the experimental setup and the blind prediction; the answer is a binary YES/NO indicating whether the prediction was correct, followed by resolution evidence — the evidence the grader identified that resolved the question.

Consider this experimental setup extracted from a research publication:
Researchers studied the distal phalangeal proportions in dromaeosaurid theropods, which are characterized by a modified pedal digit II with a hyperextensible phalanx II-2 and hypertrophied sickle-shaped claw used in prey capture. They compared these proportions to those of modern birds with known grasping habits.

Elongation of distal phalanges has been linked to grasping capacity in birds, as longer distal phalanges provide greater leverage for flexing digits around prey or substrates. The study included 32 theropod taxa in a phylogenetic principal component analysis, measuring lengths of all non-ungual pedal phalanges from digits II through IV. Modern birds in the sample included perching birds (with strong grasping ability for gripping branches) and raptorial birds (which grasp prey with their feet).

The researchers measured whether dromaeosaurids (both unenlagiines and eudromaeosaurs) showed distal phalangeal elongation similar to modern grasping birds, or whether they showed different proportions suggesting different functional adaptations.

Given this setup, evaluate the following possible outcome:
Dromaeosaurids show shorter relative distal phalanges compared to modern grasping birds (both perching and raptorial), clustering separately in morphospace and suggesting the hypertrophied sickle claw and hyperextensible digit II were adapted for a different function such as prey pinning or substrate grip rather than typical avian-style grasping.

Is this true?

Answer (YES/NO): YES